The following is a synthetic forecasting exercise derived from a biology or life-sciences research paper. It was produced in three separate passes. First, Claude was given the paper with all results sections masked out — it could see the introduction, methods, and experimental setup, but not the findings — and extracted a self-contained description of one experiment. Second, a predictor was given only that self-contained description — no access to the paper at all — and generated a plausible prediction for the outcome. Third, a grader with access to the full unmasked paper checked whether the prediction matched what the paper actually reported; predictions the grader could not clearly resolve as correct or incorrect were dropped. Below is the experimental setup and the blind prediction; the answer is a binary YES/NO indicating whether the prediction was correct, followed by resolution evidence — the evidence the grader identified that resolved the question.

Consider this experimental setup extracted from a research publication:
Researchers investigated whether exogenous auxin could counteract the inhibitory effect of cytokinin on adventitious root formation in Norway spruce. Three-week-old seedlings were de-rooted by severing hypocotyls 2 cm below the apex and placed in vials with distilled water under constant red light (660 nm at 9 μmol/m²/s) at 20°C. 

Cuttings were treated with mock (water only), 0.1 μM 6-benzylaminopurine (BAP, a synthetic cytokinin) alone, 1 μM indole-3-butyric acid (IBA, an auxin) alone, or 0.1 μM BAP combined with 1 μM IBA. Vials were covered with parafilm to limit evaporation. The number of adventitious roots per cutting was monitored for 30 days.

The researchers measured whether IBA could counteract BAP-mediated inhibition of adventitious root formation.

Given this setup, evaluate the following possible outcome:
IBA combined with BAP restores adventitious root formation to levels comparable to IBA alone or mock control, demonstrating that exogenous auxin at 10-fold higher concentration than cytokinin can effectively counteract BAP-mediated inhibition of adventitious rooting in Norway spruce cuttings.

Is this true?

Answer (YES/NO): NO